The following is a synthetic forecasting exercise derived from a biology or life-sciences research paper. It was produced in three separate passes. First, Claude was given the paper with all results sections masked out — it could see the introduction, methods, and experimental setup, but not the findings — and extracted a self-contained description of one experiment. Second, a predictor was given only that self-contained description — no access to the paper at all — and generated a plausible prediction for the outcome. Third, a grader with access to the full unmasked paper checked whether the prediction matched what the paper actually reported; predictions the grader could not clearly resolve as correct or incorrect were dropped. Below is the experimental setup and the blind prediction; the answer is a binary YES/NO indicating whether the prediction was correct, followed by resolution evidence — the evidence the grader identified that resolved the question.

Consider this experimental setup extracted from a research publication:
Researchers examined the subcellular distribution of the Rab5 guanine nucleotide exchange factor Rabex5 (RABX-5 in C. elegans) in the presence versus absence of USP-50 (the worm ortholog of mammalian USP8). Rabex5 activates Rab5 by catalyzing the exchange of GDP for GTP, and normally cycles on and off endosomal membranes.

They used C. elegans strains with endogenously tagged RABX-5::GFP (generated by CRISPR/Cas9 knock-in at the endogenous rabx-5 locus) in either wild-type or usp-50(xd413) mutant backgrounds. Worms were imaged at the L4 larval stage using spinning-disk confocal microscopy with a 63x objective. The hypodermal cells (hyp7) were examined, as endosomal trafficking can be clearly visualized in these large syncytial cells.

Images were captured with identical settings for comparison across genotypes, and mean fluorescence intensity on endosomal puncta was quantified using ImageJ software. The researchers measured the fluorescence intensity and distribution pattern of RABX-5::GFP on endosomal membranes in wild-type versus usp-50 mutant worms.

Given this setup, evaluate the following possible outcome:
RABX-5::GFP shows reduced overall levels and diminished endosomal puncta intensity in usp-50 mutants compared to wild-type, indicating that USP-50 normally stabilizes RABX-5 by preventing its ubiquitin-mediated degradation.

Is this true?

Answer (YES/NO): NO